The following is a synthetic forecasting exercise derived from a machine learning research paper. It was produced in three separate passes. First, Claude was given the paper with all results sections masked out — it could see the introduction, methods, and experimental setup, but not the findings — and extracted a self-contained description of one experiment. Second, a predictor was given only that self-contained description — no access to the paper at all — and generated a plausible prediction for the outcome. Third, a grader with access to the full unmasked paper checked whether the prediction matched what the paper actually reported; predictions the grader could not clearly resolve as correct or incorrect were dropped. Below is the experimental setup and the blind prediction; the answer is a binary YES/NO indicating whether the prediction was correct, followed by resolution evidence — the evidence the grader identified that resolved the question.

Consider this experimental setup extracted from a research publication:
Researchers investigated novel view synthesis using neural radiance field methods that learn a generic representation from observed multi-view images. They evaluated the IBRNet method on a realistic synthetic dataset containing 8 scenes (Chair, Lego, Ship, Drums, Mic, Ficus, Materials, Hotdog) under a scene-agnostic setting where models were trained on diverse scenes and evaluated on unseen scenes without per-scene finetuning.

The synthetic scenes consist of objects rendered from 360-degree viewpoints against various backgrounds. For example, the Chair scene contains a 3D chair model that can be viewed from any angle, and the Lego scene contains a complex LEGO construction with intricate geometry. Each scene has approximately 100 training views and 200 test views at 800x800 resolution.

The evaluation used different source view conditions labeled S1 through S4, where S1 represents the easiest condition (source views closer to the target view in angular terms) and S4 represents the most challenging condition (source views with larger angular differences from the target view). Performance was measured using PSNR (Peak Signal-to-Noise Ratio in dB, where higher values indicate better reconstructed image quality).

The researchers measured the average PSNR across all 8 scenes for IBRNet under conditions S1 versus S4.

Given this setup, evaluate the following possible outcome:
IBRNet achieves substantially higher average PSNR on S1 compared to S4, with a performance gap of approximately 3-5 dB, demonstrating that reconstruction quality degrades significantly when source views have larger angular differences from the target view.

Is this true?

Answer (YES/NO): NO